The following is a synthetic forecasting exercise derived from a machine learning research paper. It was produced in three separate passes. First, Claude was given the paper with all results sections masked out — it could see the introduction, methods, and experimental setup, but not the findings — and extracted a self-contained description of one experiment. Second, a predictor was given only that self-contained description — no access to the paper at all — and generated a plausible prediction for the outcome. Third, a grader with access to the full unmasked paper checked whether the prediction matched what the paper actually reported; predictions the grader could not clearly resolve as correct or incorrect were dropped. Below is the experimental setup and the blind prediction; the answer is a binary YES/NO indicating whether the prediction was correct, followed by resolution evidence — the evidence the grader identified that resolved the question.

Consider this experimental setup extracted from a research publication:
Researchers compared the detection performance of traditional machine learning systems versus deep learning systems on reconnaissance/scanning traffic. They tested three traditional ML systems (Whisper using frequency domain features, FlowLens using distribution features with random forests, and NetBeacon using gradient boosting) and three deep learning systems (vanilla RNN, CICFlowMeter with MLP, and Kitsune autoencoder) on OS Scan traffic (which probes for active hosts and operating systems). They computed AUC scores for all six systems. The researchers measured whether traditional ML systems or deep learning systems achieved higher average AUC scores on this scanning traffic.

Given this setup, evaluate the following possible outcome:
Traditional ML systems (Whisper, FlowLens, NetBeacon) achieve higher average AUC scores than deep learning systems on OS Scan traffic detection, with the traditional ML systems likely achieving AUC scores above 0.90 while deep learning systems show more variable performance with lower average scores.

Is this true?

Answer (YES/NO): YES